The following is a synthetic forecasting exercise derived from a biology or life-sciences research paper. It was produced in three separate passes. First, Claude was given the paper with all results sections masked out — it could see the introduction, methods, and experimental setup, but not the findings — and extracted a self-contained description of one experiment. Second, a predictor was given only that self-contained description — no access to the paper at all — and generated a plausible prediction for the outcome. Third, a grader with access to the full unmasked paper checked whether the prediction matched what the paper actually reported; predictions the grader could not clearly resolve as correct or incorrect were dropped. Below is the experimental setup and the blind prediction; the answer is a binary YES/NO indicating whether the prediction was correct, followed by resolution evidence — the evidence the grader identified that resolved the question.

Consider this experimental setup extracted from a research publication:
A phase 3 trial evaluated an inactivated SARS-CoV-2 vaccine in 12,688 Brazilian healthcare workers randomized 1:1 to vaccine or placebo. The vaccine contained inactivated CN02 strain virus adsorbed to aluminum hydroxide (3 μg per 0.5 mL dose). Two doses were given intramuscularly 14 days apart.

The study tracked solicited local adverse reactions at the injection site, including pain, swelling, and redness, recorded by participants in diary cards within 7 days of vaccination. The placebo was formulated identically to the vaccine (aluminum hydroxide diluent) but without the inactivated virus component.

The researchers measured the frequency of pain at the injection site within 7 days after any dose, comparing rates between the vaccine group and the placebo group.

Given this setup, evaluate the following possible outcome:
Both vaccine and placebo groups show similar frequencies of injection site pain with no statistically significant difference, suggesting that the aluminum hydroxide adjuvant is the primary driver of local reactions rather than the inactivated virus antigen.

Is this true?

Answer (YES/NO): NO